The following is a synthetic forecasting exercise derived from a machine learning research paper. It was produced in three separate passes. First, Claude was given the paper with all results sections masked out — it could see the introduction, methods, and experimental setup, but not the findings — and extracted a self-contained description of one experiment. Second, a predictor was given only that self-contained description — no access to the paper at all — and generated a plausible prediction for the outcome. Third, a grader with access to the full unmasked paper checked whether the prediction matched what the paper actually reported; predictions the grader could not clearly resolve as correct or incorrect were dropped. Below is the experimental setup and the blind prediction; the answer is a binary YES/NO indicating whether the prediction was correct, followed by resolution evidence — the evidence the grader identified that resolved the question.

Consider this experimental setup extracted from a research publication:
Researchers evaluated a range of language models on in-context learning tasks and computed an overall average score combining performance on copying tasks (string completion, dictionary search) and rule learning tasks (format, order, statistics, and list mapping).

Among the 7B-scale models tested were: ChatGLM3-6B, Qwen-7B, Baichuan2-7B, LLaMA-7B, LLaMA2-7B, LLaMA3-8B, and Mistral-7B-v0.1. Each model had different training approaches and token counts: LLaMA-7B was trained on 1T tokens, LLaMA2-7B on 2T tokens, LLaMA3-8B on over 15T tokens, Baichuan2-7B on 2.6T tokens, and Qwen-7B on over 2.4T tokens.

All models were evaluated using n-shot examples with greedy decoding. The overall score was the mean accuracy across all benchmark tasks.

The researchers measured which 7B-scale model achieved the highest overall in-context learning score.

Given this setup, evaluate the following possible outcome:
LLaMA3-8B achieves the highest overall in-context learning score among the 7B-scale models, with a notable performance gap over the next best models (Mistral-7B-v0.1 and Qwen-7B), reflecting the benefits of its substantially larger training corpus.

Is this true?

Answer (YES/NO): NO